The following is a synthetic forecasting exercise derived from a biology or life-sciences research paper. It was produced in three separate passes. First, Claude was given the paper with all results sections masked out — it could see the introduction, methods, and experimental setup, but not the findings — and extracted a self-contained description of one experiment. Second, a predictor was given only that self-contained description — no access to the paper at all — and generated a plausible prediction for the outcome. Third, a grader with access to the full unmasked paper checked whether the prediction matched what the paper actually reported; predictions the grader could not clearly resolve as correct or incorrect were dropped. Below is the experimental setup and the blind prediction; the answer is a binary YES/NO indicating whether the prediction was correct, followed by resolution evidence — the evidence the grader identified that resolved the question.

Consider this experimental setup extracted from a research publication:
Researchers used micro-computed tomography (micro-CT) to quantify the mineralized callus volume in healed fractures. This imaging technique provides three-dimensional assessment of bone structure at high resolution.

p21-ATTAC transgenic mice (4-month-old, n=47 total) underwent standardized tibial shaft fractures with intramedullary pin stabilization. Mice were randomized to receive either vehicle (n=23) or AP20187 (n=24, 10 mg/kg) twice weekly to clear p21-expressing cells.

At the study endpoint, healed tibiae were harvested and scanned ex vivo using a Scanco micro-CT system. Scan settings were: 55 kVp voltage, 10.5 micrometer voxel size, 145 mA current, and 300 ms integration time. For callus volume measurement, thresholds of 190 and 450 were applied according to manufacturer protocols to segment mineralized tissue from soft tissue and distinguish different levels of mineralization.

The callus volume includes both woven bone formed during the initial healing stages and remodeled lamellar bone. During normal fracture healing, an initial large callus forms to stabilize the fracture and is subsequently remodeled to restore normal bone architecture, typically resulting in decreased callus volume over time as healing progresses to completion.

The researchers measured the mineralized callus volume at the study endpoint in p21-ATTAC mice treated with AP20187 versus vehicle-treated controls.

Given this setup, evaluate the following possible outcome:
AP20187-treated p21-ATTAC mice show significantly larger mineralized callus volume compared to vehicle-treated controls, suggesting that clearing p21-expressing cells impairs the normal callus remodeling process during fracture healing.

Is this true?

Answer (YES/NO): NO